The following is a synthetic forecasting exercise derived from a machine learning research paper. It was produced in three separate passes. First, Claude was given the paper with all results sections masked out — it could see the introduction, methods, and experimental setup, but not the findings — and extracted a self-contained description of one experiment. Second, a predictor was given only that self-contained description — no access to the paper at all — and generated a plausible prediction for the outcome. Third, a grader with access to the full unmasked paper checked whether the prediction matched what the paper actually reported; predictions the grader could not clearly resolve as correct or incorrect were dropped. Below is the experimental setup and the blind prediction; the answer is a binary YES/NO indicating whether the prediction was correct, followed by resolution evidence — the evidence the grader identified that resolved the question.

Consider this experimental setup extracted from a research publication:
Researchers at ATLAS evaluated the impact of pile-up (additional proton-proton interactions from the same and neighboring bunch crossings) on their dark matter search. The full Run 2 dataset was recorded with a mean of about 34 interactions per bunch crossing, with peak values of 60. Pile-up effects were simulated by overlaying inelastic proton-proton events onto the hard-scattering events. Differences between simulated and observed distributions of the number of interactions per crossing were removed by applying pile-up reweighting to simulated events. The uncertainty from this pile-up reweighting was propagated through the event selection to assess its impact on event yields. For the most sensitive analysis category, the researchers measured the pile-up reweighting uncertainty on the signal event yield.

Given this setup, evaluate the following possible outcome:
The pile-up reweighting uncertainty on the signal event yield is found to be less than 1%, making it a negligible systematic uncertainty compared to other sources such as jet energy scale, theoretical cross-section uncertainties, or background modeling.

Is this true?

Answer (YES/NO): NO